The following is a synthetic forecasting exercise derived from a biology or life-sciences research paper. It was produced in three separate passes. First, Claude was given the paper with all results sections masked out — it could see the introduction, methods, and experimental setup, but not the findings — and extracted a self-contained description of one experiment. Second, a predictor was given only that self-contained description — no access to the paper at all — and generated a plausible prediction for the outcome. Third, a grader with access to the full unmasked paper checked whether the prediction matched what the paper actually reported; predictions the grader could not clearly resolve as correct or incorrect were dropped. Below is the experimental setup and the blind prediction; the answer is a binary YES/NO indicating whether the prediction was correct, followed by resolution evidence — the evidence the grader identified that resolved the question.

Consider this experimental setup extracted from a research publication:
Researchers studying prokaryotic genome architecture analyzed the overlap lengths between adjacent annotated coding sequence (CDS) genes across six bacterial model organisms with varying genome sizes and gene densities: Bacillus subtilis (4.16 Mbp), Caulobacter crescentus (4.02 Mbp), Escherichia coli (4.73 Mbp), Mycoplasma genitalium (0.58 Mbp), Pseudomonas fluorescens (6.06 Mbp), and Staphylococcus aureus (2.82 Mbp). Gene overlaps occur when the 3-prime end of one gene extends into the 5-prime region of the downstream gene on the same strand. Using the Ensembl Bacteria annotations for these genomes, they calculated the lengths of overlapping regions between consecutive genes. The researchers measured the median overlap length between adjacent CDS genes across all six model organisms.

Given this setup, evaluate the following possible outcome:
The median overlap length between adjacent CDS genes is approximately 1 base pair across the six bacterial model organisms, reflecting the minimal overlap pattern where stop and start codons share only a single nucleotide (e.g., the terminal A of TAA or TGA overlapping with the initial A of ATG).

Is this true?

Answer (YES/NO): NO